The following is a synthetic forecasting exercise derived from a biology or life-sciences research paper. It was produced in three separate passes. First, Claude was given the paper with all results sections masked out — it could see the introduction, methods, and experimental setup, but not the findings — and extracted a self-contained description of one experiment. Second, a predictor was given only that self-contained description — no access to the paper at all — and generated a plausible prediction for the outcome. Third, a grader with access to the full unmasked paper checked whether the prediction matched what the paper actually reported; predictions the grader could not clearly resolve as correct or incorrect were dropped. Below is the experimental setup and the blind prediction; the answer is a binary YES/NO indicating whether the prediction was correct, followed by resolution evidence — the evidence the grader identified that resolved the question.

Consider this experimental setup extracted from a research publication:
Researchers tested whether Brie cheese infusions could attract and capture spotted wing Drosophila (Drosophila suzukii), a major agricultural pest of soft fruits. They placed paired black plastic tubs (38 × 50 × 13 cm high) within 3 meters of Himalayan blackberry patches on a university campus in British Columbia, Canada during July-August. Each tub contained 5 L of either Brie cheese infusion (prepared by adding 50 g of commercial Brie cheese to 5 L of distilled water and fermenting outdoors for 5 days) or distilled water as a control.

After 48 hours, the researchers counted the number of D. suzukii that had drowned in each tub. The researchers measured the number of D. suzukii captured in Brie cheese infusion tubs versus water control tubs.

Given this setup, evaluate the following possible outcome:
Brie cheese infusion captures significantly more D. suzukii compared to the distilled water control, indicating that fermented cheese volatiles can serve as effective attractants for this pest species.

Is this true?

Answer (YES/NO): YES